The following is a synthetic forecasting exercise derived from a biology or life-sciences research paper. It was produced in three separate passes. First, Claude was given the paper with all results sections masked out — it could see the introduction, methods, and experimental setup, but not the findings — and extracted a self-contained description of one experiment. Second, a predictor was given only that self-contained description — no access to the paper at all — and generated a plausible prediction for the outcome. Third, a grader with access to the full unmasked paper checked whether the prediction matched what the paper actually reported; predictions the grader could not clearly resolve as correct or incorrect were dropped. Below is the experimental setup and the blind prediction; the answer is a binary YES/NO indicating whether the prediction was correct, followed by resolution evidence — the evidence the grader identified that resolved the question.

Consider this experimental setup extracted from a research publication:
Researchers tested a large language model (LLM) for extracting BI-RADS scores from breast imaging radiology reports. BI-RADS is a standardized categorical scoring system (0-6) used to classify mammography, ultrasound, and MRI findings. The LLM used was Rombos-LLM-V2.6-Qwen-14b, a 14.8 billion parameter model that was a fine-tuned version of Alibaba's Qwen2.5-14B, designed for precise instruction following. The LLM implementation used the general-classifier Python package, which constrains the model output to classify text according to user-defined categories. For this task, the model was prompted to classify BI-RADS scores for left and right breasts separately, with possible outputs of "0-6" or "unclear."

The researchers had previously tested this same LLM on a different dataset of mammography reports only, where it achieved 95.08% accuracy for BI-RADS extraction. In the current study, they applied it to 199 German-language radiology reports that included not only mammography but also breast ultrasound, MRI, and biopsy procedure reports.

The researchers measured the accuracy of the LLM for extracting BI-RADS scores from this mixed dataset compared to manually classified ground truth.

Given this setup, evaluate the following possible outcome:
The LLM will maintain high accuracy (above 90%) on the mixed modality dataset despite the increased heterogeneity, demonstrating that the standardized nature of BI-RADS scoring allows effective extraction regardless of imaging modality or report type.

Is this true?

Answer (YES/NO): NO